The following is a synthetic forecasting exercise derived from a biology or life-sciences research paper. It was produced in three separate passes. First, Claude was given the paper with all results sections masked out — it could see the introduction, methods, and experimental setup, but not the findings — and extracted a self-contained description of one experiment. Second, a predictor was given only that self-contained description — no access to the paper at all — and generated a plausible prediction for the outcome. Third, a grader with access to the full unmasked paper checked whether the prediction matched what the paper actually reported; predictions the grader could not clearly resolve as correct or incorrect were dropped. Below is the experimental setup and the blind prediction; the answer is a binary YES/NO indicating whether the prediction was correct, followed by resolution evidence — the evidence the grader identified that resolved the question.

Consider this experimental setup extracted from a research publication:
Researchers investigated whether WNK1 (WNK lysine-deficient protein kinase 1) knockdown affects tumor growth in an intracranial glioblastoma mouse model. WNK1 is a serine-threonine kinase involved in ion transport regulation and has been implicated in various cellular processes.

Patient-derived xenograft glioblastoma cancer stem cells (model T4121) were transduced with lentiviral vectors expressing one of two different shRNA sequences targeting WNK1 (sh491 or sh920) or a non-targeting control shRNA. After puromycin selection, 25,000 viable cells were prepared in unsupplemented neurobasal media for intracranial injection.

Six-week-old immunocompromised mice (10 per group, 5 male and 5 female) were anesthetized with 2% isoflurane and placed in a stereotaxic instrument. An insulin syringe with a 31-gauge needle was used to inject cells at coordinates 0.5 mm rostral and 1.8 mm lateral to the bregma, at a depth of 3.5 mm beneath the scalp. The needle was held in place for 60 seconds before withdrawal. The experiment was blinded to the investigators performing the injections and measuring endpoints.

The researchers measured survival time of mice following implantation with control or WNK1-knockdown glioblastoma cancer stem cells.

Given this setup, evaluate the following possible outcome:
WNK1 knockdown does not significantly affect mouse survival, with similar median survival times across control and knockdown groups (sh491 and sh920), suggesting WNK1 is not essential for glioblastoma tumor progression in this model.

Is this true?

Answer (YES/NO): NO